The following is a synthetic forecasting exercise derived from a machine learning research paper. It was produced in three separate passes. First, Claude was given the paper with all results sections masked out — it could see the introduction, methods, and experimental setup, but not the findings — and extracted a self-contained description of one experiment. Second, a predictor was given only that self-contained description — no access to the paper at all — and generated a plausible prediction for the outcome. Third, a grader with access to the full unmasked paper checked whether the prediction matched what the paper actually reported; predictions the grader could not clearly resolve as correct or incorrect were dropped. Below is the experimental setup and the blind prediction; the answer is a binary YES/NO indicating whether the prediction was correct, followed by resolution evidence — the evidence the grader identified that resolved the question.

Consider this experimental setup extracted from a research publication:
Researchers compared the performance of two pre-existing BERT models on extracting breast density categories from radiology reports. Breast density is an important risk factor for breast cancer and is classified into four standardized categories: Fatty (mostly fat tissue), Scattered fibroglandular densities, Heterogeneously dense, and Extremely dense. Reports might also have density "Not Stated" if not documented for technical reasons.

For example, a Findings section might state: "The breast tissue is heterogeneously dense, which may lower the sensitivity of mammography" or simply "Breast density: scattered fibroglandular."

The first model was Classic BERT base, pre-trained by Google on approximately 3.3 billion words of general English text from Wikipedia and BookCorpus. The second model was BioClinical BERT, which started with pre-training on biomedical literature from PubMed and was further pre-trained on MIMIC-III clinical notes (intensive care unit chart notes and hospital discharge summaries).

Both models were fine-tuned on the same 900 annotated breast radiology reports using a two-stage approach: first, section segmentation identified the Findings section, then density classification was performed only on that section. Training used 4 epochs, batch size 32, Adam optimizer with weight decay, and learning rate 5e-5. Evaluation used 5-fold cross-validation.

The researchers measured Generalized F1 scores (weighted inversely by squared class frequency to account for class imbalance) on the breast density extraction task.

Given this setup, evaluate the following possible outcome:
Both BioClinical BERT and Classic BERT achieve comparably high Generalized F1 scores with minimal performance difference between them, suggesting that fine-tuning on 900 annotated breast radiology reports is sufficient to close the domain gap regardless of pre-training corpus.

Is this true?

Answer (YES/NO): NO